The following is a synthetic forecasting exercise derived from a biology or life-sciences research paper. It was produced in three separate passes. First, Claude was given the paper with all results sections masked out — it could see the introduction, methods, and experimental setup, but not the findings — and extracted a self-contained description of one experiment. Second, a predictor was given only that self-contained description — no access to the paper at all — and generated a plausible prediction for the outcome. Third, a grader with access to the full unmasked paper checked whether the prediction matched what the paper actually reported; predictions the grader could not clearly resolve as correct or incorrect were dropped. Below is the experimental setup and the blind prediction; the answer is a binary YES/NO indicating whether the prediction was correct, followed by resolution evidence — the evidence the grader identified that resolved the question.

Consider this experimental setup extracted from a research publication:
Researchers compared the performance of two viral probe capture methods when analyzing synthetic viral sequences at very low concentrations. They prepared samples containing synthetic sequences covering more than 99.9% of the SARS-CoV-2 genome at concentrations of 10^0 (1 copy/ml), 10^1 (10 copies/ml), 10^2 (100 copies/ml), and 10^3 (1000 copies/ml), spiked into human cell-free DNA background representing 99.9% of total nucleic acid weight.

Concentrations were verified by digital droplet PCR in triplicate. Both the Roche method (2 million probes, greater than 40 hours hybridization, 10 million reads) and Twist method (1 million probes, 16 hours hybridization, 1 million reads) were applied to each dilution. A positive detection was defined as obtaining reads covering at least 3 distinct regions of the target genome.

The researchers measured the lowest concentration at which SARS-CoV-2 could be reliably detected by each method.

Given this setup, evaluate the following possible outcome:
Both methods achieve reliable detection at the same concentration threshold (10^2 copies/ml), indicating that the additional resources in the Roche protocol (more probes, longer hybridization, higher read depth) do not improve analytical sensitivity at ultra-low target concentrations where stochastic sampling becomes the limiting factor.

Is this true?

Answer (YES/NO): NO